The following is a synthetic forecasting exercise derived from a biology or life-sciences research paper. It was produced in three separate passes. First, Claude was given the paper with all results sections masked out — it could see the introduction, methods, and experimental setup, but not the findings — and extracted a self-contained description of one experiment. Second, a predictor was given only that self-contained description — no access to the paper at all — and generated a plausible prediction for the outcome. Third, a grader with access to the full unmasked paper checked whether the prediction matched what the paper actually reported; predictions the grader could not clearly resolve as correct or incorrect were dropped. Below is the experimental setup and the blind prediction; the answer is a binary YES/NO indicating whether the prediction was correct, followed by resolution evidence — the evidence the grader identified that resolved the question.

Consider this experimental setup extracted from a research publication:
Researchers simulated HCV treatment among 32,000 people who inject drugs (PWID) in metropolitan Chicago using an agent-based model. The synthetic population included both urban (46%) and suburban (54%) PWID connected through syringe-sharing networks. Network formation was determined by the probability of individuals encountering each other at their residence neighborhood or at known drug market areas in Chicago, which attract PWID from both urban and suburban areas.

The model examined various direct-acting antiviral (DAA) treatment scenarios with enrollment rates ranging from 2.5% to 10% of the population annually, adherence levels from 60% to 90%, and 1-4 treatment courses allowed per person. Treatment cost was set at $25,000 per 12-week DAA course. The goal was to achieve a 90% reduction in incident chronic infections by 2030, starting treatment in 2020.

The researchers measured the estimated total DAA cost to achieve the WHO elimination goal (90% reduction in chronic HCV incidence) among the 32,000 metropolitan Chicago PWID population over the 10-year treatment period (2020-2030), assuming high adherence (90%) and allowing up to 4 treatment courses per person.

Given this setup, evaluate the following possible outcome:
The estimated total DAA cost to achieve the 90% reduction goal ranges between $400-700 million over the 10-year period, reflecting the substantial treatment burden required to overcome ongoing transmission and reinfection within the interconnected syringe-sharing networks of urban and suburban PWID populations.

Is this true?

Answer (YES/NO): NO